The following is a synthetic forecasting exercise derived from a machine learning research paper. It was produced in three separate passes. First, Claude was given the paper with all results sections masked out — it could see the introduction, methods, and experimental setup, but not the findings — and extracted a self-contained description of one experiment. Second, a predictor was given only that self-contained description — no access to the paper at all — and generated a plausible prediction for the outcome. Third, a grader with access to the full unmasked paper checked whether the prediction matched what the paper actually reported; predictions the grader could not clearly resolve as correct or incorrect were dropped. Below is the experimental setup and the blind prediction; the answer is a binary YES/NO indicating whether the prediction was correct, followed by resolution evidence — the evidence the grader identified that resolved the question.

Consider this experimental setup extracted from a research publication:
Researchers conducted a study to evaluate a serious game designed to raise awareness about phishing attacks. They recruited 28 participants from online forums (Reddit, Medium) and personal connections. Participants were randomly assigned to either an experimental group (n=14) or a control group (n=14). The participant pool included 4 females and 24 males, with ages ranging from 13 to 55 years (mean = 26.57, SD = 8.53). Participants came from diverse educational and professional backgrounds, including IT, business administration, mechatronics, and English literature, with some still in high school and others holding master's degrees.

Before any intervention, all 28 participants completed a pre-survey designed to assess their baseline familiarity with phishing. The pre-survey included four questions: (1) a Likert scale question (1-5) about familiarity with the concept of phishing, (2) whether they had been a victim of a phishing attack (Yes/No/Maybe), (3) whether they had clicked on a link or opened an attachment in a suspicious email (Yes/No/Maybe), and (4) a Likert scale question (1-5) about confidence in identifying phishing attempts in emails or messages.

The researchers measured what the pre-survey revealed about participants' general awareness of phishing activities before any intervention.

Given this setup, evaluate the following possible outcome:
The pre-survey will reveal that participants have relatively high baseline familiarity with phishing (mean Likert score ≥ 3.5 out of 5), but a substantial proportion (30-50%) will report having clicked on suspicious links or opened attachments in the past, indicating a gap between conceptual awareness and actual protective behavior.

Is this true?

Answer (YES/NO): NO